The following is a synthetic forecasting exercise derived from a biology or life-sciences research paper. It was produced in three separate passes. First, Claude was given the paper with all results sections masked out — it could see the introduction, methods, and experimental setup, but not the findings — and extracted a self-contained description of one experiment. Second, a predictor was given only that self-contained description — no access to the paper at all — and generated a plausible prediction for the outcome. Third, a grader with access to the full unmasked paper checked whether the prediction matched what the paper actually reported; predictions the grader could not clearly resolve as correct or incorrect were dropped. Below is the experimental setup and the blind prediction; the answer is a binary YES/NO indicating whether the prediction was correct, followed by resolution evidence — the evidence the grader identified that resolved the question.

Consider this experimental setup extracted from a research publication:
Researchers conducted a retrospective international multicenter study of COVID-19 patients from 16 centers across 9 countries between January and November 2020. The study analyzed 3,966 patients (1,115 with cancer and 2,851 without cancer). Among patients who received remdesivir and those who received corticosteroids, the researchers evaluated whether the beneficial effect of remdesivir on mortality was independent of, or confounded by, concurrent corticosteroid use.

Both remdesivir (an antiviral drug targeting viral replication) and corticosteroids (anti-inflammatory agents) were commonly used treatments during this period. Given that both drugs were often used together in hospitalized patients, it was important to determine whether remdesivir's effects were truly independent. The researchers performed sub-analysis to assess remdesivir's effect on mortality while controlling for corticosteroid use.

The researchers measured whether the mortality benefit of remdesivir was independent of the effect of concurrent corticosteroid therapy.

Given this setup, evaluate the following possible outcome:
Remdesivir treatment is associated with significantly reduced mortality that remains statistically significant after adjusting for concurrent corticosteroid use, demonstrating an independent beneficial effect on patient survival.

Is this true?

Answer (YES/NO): YES